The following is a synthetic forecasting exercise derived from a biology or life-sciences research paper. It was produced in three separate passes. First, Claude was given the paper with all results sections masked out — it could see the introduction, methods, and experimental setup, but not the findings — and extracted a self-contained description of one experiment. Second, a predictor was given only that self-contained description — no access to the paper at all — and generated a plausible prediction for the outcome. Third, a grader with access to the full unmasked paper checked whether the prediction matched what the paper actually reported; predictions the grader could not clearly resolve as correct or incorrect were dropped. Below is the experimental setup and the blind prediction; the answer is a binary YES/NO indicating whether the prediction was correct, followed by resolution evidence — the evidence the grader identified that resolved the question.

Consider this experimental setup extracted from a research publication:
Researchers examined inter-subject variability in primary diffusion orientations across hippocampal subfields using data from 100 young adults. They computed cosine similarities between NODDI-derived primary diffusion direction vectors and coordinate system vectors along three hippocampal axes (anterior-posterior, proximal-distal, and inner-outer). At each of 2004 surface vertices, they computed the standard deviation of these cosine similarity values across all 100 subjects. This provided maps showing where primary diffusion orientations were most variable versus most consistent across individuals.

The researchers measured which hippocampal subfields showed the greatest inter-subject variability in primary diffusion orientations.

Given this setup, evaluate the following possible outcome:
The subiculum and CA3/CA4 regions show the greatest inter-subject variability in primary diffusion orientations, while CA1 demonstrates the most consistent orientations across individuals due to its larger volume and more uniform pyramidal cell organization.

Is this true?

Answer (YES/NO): NO